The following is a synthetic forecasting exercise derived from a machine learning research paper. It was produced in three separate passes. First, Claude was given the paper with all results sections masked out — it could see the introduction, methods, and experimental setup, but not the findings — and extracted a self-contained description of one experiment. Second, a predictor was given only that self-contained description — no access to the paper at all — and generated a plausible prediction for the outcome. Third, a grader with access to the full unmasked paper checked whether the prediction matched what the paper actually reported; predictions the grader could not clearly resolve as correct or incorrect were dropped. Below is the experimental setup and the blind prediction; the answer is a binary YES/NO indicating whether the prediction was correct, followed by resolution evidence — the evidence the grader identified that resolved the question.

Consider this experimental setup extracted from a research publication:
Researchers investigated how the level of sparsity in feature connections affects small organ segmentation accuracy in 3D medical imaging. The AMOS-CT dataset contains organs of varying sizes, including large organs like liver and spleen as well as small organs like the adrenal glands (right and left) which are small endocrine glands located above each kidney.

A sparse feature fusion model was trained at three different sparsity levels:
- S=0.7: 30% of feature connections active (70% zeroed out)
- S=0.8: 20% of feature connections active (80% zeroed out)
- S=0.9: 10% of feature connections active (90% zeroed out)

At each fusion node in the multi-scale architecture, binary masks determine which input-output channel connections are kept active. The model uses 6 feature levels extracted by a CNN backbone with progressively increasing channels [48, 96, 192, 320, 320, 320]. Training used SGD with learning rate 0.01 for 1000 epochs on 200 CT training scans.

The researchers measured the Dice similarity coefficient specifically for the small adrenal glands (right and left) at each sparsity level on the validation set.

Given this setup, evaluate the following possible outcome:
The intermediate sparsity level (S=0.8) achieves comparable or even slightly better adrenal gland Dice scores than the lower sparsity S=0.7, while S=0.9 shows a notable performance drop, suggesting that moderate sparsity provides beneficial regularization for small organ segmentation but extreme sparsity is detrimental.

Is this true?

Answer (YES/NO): NO